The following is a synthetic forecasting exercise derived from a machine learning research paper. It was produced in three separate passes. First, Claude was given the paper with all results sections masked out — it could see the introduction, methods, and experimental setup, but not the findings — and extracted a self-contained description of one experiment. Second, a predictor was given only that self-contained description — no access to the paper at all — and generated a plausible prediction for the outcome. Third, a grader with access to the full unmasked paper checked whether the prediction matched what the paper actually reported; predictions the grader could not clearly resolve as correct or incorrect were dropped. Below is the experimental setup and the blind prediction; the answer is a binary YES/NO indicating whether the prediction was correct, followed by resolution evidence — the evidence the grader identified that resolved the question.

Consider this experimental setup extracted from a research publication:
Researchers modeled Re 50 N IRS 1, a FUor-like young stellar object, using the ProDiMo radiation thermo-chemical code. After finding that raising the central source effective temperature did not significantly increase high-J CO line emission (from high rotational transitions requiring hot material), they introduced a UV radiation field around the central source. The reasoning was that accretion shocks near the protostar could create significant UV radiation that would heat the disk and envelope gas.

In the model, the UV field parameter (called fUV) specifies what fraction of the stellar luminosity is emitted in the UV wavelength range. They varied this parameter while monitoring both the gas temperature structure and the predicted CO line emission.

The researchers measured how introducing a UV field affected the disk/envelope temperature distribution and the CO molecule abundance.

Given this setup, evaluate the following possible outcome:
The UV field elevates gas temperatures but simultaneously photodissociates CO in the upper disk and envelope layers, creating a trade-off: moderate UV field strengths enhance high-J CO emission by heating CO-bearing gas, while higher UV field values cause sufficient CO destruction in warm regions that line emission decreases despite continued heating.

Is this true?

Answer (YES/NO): NO